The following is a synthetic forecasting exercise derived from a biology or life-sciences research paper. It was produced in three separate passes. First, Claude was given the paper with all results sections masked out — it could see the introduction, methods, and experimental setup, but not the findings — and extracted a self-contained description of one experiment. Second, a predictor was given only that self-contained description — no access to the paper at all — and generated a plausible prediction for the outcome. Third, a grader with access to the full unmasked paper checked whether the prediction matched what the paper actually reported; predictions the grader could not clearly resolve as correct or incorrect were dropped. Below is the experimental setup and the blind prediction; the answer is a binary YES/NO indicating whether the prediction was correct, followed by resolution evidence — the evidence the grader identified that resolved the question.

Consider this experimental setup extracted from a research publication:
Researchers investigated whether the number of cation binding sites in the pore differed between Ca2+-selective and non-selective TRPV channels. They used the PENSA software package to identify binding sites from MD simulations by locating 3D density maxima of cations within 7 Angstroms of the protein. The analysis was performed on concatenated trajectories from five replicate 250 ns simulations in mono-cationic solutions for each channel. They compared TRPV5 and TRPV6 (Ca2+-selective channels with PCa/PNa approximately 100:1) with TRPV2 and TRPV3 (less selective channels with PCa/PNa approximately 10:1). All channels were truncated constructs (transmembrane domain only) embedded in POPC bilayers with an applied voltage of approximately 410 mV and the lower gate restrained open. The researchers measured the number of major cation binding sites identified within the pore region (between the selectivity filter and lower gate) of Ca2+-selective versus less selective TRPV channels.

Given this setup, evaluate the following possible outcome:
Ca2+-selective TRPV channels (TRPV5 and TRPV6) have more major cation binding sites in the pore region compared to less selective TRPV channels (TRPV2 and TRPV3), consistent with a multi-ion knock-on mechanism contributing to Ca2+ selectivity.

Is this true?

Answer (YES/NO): NO